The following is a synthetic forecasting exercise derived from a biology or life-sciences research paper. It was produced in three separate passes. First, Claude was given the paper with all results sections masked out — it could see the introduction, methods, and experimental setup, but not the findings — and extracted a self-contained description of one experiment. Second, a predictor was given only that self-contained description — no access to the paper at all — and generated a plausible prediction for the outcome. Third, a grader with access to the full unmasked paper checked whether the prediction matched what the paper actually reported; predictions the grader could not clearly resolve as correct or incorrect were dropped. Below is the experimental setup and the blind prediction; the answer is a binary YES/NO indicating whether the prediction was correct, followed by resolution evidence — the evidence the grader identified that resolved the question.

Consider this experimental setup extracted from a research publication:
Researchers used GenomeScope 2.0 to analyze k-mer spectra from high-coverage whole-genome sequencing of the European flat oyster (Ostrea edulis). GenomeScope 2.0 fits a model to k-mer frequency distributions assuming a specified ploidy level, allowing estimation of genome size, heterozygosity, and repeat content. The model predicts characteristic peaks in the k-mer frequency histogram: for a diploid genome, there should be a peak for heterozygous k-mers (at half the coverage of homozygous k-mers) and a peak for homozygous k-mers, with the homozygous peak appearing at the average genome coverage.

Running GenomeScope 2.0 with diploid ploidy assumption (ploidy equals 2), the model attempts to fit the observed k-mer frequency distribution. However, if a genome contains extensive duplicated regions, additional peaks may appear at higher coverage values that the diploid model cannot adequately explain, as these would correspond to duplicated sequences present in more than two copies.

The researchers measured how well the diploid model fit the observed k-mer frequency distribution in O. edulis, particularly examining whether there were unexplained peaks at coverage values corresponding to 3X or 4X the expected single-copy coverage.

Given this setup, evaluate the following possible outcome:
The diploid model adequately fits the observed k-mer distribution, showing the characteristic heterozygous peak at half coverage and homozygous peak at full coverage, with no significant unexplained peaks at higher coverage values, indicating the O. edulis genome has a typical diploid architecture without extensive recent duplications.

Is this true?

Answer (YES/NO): NO